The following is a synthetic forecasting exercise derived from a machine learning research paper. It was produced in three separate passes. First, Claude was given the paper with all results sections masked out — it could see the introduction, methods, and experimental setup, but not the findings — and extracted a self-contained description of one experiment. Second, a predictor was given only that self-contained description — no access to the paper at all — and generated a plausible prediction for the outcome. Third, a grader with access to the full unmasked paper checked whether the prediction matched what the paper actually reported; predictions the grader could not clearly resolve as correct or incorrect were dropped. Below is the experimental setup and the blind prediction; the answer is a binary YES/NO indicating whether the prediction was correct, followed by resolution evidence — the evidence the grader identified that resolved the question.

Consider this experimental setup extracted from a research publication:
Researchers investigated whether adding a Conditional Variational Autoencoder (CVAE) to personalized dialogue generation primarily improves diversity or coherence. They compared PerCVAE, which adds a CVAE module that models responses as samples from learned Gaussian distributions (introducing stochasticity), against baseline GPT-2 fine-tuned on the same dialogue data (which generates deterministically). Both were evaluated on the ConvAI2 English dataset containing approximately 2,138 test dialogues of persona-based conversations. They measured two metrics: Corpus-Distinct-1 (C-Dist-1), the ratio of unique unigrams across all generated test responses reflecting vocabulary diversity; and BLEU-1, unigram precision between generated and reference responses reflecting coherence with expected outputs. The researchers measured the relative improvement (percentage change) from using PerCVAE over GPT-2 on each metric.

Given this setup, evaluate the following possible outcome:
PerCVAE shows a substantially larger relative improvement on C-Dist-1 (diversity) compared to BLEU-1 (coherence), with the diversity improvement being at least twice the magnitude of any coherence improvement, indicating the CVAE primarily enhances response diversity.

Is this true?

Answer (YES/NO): YES